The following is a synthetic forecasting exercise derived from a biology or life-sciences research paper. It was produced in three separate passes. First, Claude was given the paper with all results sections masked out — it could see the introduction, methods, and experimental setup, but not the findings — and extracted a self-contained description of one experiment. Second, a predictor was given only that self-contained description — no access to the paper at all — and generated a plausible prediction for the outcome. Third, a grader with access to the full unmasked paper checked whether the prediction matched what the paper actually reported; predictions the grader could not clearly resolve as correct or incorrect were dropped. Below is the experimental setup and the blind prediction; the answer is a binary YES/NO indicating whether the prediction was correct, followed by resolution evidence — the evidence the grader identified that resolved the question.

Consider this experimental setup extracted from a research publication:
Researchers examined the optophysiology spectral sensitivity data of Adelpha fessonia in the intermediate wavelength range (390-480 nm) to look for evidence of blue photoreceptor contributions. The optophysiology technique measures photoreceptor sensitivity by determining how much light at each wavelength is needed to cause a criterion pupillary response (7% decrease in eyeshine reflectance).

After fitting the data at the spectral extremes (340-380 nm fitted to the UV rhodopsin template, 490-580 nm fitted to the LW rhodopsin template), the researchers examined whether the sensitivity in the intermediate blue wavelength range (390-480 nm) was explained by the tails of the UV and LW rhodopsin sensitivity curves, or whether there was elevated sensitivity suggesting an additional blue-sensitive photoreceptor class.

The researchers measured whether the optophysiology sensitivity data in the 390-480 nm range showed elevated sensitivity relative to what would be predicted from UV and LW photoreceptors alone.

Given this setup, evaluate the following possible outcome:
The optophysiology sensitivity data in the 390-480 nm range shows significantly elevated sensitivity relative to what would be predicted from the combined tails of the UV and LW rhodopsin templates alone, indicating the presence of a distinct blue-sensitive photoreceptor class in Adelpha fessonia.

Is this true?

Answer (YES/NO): YES